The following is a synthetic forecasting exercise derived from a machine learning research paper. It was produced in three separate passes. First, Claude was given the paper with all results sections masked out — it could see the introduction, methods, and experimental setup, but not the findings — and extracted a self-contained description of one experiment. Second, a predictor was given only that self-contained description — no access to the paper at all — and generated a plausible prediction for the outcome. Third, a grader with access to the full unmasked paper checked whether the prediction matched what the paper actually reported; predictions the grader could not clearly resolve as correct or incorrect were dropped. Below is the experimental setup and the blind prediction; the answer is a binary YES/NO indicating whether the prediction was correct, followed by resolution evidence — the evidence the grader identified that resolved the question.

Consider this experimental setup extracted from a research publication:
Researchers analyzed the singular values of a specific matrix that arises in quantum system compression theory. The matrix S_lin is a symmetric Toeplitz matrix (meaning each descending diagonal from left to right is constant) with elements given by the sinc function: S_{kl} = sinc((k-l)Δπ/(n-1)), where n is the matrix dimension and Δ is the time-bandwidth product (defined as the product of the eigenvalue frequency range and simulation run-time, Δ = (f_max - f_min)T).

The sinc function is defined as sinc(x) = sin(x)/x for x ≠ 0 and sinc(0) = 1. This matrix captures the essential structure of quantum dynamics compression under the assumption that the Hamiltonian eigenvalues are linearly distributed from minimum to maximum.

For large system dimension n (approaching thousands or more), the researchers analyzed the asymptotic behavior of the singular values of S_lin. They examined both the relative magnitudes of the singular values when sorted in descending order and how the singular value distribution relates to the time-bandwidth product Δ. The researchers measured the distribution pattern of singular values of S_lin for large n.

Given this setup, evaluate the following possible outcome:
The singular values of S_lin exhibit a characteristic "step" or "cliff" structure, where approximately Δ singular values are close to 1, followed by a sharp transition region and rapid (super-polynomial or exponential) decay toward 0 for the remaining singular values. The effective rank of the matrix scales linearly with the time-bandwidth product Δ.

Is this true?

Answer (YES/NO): NO